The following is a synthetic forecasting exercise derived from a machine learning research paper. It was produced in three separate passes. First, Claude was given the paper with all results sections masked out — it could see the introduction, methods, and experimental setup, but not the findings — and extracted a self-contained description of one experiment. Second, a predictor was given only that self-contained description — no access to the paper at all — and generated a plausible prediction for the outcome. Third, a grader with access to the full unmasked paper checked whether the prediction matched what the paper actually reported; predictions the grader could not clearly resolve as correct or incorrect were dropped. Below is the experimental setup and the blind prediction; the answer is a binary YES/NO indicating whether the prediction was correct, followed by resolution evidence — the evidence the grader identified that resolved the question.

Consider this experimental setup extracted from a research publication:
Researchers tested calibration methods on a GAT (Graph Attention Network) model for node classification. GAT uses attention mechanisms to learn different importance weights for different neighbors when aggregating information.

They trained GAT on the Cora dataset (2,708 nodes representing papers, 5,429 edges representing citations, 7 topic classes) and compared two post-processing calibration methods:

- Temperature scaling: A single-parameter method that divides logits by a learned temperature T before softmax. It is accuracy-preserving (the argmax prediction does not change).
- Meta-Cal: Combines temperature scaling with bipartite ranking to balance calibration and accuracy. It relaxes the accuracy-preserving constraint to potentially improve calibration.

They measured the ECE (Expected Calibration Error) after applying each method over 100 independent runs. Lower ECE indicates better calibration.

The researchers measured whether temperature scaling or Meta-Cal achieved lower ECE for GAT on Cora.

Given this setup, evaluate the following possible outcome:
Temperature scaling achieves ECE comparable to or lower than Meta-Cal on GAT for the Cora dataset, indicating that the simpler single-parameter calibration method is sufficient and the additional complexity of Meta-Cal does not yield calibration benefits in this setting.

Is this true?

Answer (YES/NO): NO